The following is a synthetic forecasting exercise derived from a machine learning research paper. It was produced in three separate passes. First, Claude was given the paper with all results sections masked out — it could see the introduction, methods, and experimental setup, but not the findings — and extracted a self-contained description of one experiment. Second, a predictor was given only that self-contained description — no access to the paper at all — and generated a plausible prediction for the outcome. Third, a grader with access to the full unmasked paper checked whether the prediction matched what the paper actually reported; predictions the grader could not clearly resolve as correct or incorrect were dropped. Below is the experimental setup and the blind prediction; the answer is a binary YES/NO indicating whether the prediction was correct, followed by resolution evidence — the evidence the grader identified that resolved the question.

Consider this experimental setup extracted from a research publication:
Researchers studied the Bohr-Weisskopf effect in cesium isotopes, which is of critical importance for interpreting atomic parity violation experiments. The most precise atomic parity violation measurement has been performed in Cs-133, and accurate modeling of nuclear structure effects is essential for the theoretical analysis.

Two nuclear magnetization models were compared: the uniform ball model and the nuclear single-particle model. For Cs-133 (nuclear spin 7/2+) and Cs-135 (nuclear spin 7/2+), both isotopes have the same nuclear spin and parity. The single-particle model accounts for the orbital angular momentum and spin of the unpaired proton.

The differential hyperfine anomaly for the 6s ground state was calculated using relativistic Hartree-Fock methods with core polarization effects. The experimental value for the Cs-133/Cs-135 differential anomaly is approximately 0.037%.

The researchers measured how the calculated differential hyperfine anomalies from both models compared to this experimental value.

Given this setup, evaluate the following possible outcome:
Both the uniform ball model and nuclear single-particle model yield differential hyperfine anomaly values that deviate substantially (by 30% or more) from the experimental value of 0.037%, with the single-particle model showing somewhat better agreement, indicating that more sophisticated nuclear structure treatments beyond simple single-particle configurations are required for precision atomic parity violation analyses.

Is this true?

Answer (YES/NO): NO